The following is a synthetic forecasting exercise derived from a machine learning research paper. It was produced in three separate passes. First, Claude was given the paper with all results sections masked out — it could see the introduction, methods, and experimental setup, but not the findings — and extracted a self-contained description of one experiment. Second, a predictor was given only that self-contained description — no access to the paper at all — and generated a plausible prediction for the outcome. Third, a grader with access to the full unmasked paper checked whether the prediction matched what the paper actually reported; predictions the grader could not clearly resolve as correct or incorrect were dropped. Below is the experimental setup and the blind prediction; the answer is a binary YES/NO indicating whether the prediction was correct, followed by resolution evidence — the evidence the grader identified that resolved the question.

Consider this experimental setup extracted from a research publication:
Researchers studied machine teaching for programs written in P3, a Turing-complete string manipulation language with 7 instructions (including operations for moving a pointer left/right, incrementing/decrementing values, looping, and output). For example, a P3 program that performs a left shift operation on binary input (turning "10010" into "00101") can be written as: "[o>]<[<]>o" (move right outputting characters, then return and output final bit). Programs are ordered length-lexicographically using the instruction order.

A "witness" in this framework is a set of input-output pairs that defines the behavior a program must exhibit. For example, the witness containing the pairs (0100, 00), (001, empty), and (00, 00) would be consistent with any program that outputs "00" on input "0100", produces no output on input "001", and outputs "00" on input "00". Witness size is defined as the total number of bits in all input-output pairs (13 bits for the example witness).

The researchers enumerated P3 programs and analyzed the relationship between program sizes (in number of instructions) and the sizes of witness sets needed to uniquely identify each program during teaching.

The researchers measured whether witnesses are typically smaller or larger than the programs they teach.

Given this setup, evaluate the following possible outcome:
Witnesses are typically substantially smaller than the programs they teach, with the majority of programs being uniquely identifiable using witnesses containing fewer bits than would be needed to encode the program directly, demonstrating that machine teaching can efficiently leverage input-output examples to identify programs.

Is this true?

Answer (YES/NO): YES